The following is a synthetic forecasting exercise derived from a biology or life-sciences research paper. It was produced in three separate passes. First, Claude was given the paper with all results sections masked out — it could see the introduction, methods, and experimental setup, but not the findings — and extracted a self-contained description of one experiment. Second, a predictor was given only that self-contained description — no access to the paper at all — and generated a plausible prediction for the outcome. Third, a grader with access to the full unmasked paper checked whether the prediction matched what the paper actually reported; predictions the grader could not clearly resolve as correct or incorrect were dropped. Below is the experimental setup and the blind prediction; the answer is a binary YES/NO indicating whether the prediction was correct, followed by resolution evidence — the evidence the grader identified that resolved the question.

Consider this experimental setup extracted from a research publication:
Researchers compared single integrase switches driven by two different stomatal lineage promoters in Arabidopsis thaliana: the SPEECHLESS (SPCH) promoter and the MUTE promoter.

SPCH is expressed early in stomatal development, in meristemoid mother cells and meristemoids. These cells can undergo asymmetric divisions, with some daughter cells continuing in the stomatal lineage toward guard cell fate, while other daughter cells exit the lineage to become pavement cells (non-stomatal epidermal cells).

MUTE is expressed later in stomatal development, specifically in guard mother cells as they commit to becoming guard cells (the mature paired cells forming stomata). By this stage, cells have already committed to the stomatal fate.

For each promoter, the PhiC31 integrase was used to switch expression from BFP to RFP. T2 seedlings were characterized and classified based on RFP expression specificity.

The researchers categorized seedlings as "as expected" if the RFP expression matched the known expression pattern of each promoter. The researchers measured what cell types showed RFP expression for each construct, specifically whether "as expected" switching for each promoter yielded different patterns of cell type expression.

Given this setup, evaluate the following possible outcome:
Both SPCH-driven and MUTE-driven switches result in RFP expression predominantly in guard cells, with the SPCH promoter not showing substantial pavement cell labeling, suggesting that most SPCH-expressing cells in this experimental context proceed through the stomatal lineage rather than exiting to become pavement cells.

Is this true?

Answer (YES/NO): NO